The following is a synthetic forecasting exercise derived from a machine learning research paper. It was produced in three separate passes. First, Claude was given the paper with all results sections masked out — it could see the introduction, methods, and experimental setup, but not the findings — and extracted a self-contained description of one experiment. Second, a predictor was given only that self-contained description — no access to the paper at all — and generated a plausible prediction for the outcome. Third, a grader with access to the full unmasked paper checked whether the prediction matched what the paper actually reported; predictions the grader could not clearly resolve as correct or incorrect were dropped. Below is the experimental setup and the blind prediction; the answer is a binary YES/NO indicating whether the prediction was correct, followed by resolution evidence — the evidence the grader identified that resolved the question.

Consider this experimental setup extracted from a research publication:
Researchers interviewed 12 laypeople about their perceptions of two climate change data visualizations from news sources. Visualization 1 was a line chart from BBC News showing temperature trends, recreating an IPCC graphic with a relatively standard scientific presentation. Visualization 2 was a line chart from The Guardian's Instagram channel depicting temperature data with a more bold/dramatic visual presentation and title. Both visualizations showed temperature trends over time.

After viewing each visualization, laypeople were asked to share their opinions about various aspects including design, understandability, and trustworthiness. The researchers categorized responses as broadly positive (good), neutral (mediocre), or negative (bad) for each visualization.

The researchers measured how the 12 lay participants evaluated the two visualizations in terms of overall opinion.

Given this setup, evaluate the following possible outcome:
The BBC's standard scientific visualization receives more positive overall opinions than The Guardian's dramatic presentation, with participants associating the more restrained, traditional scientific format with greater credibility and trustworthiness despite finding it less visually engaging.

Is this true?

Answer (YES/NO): YES